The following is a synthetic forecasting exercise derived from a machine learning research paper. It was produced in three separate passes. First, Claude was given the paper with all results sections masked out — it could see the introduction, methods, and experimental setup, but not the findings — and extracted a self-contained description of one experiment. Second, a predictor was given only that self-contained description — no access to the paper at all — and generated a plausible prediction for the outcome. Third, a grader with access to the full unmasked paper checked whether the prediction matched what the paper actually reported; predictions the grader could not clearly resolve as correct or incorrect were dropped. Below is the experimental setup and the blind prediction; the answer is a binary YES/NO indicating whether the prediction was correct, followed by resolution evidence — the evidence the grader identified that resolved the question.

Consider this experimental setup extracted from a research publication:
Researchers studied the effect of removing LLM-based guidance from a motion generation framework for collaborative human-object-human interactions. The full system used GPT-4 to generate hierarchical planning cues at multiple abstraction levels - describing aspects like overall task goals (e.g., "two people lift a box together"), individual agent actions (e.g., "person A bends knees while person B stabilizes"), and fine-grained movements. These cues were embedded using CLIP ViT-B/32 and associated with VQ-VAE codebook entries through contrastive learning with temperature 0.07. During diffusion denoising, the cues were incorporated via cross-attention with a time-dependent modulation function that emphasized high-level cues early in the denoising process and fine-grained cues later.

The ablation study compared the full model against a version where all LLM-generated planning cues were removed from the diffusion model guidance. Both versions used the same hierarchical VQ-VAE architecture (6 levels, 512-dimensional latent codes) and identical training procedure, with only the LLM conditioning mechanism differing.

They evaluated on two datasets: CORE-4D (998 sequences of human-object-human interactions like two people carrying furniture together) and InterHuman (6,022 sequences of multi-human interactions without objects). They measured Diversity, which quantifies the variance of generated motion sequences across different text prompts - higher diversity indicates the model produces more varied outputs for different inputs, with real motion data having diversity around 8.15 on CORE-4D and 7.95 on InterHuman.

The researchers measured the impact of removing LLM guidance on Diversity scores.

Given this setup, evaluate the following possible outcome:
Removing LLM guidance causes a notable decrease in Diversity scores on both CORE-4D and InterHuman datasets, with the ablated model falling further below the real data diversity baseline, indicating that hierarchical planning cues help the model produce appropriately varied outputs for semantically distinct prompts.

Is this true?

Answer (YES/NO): YES